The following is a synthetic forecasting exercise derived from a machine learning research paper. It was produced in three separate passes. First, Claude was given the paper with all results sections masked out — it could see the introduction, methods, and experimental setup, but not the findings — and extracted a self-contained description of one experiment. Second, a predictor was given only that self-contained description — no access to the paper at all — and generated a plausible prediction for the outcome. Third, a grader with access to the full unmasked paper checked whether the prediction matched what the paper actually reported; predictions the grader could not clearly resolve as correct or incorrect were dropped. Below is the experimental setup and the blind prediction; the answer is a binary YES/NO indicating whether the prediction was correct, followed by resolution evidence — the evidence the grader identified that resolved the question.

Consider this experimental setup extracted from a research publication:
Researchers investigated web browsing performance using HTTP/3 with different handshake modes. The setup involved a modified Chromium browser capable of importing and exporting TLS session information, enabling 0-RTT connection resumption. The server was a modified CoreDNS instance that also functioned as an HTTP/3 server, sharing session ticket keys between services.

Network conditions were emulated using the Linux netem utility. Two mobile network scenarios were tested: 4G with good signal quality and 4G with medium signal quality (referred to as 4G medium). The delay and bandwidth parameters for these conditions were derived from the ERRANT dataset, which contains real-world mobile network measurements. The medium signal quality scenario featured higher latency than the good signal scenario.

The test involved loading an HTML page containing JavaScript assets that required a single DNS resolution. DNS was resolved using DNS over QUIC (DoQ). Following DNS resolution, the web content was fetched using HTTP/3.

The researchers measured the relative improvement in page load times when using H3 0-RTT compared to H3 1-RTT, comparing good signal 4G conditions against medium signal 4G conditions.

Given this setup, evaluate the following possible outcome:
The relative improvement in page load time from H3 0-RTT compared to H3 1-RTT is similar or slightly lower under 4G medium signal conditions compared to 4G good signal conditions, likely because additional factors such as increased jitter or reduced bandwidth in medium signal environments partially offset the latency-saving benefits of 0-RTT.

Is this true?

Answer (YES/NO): NO